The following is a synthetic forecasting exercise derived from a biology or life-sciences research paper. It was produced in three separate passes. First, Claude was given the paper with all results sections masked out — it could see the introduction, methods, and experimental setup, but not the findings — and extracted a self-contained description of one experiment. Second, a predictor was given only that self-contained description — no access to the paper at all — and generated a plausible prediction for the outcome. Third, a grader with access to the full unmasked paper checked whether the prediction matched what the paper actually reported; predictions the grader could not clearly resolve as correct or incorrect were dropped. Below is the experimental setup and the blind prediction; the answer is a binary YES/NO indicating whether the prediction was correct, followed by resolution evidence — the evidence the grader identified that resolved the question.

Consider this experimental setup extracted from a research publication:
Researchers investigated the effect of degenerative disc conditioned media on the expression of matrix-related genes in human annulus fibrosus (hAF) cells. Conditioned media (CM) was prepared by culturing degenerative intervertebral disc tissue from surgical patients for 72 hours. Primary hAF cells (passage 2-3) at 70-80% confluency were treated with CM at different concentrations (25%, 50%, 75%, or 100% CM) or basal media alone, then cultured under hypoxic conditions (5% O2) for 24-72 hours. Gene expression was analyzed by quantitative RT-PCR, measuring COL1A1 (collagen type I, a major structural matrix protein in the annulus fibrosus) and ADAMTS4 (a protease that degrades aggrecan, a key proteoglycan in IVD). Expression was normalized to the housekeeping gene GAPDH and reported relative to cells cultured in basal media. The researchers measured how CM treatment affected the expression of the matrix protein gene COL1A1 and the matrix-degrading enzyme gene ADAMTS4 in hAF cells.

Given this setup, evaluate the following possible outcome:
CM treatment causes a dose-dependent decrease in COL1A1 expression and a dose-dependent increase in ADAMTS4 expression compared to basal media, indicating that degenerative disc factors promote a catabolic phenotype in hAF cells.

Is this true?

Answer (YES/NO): NO